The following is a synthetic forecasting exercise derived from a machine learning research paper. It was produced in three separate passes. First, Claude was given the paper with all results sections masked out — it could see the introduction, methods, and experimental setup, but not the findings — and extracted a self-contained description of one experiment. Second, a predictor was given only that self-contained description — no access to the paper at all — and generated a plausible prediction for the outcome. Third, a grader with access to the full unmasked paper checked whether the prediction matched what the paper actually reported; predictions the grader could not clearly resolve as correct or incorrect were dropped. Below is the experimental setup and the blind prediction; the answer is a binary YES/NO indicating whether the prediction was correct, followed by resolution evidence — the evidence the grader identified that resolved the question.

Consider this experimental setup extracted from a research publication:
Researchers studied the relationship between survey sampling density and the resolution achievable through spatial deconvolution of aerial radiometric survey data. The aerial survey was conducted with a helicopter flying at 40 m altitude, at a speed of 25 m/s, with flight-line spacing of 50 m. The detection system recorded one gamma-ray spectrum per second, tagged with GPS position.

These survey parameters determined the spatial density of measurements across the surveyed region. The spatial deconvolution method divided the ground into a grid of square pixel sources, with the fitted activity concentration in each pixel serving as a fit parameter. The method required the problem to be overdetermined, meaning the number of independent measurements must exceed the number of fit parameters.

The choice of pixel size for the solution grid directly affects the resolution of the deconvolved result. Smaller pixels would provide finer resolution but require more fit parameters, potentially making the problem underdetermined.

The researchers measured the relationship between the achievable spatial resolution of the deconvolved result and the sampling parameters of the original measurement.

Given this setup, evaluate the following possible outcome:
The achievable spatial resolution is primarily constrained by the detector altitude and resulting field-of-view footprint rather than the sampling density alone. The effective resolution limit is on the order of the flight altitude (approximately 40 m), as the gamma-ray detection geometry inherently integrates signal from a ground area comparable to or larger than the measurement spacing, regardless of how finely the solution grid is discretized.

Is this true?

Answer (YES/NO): NO